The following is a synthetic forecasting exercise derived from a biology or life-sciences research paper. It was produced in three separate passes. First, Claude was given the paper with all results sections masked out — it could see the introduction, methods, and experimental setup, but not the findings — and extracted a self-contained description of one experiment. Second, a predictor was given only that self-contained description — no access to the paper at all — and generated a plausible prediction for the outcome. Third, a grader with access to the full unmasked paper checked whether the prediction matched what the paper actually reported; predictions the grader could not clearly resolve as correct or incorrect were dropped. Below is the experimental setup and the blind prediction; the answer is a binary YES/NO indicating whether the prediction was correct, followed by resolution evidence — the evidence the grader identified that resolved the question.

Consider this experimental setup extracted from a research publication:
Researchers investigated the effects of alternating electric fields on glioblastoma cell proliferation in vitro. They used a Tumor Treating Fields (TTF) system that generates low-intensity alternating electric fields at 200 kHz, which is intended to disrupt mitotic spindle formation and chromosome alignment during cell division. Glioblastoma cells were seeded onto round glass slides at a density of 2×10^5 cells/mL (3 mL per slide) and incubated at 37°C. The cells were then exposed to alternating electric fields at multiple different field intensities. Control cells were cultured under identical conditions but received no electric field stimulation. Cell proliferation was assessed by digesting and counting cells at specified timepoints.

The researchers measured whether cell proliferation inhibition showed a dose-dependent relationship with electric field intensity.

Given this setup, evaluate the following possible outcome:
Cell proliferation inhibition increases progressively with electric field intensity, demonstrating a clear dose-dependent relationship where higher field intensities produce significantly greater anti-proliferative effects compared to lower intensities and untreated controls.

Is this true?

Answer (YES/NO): YES